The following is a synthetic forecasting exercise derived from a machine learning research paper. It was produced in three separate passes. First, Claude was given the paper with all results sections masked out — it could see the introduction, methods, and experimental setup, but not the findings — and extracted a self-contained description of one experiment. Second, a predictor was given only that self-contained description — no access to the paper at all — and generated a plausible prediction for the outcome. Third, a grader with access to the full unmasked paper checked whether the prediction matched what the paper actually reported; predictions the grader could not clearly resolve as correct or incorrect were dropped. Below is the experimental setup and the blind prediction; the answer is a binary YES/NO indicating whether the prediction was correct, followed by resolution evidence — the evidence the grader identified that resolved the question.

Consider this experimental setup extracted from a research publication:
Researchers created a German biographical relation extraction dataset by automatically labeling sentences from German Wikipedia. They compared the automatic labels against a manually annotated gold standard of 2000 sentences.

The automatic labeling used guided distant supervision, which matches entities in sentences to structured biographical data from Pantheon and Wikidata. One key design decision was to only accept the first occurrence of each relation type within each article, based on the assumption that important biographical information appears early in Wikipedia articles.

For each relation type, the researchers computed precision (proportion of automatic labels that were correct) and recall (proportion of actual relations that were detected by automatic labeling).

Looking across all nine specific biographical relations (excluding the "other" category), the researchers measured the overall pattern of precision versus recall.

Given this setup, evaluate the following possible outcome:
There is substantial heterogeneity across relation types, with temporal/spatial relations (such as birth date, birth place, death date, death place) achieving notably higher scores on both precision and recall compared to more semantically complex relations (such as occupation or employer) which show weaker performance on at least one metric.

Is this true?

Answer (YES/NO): NO